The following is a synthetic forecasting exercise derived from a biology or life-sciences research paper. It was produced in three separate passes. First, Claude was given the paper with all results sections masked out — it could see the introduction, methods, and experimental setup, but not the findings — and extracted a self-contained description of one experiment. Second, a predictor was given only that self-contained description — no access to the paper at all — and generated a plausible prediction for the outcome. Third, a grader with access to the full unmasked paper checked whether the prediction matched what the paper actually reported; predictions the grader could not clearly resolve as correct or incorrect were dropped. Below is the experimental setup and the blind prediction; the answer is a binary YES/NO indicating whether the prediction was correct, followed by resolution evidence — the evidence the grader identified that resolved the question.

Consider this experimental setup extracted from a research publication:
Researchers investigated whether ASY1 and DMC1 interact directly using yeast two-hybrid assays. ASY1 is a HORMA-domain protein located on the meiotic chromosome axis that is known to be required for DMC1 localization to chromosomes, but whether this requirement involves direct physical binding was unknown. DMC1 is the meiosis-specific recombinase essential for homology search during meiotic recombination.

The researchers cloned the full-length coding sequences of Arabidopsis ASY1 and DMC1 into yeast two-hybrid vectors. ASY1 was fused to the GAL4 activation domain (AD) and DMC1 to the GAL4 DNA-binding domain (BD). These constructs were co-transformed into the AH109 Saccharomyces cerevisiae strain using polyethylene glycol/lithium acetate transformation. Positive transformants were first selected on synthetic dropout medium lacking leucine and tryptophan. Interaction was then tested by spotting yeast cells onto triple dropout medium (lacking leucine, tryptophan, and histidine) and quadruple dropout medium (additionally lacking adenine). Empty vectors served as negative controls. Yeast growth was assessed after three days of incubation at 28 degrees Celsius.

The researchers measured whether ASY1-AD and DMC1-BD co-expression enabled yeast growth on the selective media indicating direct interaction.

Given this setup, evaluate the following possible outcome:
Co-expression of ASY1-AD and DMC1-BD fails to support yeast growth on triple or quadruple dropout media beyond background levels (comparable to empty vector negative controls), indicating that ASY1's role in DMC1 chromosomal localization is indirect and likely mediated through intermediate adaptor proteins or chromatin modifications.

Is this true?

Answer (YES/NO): YES